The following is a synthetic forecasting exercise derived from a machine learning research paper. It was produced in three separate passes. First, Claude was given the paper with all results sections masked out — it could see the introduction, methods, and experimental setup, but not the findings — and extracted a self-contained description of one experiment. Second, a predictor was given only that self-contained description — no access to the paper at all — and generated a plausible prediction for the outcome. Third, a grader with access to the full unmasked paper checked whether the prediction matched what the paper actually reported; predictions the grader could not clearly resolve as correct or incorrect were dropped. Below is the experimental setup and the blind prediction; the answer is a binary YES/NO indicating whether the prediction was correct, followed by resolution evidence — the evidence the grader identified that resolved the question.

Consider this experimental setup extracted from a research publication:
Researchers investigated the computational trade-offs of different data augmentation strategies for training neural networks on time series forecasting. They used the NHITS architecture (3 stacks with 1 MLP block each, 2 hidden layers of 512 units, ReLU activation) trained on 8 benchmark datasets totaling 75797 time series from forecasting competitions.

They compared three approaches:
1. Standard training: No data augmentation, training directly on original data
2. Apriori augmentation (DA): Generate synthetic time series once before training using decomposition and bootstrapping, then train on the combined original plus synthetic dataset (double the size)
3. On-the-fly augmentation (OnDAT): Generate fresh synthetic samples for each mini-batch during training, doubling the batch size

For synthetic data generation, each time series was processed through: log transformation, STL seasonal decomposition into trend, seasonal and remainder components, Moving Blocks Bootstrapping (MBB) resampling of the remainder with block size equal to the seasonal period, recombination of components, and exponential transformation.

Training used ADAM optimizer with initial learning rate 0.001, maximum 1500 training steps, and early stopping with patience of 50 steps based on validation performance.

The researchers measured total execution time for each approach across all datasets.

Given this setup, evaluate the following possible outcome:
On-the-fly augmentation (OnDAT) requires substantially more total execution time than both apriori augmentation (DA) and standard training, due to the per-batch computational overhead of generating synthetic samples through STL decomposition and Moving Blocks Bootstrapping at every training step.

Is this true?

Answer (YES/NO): NO